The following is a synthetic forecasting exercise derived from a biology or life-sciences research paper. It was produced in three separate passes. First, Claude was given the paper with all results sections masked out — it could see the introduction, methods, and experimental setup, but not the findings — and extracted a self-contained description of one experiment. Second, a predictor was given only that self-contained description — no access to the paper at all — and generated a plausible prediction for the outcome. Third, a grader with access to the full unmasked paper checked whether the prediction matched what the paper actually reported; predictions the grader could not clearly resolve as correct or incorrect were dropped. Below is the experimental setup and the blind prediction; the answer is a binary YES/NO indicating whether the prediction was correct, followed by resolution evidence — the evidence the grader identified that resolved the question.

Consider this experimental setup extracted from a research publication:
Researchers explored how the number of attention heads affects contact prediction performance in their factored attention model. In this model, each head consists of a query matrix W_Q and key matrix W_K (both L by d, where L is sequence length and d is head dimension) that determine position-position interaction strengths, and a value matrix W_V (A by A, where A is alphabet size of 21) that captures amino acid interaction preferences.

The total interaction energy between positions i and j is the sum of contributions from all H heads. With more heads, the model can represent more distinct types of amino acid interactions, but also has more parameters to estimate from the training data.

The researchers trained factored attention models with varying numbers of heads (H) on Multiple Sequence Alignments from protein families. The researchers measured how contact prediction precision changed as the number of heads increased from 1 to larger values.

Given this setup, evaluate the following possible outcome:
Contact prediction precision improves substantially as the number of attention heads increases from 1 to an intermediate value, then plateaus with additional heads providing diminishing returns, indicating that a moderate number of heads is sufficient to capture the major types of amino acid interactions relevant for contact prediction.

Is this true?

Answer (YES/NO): YES